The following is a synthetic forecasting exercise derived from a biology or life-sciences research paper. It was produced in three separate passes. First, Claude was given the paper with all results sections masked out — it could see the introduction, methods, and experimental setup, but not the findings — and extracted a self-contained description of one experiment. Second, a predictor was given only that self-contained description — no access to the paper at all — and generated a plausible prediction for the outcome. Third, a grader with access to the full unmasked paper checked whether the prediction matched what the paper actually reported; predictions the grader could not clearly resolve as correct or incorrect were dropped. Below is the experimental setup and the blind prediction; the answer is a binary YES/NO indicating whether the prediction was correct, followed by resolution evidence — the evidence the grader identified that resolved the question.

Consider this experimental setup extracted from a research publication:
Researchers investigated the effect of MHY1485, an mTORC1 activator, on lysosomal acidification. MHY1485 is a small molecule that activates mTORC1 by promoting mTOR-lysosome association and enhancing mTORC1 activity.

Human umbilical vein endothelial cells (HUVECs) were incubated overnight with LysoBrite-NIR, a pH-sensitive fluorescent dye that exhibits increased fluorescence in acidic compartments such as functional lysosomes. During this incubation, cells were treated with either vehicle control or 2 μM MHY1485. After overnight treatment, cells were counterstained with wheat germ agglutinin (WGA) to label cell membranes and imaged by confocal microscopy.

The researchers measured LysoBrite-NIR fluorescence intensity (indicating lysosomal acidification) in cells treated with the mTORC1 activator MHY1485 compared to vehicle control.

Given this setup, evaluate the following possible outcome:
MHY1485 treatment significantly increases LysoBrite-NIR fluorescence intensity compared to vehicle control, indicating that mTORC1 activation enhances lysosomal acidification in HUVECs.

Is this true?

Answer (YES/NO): YES